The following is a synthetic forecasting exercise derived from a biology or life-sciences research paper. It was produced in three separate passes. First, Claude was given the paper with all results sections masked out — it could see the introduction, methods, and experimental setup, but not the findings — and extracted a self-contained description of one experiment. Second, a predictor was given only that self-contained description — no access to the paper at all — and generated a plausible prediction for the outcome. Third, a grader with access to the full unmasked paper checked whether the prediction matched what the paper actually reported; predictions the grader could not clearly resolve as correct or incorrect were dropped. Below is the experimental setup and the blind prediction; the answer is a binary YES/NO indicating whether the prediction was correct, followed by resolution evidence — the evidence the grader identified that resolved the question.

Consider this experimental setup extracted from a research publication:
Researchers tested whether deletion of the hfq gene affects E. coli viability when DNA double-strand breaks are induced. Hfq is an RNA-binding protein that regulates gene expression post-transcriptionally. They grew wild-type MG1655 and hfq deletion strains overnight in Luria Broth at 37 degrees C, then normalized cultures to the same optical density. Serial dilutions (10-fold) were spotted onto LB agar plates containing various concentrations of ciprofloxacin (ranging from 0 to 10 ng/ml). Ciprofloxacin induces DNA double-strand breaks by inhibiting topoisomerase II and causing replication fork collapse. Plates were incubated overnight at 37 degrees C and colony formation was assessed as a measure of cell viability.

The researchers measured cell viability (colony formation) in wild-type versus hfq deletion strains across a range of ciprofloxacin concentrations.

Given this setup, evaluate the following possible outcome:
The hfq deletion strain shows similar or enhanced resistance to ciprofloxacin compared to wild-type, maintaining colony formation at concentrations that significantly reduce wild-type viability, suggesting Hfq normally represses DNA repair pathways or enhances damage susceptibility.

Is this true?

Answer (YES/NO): NO